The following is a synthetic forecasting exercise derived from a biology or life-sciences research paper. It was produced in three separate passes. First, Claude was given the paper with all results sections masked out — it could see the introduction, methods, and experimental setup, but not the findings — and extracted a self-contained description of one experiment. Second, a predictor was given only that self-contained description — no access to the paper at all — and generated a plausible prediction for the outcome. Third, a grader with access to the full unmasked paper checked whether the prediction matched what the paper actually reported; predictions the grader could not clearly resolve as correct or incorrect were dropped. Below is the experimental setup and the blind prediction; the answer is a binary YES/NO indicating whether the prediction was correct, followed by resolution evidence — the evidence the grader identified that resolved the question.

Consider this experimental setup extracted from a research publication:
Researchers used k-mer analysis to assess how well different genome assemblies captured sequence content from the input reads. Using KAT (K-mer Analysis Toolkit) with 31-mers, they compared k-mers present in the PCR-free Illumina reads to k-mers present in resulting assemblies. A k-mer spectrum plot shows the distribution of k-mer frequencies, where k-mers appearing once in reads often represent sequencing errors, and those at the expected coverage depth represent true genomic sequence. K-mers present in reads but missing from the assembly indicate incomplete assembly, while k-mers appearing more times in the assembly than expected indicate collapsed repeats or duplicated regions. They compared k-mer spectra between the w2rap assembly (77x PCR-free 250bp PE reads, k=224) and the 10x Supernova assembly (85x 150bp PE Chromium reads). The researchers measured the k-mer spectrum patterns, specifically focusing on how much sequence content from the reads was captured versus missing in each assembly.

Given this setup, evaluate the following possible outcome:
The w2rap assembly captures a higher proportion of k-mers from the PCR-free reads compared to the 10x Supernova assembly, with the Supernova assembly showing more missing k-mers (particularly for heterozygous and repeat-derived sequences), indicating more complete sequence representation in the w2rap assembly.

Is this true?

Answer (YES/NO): NO